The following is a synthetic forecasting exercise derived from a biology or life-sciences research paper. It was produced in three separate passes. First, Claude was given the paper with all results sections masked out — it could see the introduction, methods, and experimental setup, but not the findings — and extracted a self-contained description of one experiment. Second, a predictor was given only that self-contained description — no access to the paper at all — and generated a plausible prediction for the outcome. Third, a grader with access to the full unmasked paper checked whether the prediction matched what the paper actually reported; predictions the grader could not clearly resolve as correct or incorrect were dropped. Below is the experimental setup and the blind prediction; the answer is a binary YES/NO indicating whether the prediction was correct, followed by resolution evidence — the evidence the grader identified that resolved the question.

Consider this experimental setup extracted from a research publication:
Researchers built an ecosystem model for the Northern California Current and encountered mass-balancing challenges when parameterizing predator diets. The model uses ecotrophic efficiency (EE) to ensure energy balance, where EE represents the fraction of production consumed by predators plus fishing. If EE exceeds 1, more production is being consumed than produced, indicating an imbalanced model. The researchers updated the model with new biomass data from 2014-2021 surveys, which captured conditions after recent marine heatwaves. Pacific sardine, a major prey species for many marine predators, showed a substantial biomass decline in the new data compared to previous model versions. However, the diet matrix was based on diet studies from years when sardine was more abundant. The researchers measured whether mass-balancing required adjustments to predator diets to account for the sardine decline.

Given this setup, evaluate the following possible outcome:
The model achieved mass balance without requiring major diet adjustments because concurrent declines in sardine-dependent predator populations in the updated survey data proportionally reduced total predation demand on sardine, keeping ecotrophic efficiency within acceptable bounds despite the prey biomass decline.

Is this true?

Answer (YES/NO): NO